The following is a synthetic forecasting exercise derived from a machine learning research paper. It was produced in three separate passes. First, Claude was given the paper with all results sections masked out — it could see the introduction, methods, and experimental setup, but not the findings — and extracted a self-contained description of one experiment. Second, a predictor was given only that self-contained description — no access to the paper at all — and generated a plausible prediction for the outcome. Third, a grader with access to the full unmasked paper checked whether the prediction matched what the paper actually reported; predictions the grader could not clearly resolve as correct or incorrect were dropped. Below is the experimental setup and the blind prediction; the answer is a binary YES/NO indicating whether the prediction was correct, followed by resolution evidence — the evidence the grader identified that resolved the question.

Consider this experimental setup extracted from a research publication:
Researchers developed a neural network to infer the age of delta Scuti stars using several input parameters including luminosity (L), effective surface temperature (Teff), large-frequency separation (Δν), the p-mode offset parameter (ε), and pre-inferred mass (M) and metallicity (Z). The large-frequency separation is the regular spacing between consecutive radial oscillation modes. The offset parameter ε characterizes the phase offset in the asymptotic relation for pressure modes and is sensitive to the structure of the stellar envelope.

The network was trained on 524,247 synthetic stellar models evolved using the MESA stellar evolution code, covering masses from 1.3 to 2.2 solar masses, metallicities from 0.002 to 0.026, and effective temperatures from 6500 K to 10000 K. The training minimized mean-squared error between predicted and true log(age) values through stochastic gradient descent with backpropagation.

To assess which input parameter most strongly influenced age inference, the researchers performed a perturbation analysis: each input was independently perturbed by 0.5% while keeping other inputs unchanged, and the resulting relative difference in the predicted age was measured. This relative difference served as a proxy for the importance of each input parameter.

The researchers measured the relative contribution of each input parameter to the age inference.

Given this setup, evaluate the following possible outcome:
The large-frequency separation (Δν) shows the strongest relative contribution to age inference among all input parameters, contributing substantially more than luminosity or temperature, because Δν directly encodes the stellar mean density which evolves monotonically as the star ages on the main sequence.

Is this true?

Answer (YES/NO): NO